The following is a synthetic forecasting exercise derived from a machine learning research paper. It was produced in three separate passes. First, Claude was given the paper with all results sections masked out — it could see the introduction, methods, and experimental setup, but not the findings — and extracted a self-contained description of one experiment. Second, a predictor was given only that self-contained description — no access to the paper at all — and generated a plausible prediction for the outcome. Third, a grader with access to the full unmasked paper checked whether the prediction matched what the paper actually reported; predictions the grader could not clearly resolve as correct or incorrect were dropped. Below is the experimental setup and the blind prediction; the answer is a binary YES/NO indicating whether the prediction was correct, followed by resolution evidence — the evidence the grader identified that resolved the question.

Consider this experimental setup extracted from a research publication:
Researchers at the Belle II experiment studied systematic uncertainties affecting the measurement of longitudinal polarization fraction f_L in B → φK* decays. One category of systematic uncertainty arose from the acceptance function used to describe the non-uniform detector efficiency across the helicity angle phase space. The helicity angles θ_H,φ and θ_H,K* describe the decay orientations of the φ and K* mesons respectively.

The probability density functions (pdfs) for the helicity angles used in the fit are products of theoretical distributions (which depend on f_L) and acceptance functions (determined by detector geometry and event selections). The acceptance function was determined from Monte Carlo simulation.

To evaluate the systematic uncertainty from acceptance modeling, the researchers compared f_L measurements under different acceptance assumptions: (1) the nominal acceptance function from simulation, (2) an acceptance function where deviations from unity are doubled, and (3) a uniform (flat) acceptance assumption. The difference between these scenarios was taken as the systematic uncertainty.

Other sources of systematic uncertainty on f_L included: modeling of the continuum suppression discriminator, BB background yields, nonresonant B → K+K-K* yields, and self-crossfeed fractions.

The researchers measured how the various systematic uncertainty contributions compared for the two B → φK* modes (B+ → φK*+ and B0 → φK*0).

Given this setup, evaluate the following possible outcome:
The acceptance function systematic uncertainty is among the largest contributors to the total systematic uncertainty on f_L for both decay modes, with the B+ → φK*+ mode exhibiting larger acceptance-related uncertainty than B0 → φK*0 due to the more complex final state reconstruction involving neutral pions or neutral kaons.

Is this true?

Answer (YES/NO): NO